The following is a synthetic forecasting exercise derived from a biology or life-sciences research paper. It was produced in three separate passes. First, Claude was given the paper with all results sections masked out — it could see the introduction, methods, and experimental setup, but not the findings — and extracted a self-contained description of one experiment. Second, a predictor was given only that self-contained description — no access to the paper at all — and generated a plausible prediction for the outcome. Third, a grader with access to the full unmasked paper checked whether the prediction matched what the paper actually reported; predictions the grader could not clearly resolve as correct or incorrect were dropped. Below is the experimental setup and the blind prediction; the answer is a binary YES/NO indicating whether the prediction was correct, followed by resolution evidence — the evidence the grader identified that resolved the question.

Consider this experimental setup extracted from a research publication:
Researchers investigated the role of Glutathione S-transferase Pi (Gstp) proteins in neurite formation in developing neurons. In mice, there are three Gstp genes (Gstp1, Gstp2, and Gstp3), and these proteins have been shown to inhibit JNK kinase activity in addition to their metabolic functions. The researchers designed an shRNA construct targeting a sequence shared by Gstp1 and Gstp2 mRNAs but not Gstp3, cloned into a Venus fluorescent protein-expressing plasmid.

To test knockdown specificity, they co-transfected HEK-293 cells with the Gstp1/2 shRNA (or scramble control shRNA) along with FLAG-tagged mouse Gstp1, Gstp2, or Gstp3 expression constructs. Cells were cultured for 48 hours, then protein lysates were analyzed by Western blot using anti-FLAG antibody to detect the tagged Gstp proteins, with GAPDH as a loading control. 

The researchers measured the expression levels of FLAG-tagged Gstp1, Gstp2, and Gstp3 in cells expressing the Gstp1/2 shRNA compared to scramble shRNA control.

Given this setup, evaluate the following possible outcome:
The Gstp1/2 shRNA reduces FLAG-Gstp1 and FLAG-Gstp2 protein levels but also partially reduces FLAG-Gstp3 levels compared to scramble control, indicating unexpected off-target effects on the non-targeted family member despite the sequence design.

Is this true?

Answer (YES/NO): NO